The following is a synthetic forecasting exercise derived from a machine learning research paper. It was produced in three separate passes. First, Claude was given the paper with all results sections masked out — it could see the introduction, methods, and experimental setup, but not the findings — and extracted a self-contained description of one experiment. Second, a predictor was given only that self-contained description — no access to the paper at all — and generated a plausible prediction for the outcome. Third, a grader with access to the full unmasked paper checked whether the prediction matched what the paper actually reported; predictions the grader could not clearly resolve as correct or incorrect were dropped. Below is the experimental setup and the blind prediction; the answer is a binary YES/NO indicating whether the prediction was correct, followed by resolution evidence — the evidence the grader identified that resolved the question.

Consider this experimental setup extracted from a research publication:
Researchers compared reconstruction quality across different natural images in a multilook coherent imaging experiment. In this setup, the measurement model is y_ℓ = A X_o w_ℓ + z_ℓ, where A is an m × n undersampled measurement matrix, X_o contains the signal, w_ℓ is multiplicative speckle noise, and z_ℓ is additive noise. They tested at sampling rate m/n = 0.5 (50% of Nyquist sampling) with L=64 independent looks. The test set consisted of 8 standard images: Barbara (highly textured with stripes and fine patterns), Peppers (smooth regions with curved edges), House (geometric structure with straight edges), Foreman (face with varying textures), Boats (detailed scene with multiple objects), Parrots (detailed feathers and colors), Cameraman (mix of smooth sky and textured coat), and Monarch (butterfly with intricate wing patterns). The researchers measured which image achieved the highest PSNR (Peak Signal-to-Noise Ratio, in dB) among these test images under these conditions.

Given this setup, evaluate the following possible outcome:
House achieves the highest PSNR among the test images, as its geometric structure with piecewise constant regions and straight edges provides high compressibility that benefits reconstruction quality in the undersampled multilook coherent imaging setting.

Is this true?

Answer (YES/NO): YES